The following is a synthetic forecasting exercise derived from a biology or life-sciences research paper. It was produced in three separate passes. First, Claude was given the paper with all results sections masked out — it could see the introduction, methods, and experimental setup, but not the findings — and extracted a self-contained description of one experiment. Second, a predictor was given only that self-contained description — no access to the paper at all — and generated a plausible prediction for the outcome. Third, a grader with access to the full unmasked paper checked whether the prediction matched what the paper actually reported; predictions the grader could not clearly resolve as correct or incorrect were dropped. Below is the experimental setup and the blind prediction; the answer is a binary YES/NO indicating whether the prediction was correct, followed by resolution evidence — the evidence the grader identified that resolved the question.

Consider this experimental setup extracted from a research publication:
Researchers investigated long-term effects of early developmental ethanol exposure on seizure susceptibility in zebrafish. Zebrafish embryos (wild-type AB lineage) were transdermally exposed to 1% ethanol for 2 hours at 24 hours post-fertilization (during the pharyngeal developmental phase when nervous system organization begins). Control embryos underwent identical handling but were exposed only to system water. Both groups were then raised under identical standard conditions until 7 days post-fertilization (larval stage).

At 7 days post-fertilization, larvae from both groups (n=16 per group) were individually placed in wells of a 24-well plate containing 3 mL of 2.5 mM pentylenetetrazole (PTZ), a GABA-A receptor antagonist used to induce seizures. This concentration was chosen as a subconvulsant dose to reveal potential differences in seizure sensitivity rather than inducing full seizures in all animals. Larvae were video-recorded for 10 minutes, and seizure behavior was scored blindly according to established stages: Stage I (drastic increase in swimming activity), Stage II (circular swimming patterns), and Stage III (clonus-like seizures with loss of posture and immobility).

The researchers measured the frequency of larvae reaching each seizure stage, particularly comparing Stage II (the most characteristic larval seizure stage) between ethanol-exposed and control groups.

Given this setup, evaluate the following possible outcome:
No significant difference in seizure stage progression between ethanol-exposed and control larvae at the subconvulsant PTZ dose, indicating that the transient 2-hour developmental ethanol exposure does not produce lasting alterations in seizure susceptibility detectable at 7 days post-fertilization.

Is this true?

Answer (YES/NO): NO